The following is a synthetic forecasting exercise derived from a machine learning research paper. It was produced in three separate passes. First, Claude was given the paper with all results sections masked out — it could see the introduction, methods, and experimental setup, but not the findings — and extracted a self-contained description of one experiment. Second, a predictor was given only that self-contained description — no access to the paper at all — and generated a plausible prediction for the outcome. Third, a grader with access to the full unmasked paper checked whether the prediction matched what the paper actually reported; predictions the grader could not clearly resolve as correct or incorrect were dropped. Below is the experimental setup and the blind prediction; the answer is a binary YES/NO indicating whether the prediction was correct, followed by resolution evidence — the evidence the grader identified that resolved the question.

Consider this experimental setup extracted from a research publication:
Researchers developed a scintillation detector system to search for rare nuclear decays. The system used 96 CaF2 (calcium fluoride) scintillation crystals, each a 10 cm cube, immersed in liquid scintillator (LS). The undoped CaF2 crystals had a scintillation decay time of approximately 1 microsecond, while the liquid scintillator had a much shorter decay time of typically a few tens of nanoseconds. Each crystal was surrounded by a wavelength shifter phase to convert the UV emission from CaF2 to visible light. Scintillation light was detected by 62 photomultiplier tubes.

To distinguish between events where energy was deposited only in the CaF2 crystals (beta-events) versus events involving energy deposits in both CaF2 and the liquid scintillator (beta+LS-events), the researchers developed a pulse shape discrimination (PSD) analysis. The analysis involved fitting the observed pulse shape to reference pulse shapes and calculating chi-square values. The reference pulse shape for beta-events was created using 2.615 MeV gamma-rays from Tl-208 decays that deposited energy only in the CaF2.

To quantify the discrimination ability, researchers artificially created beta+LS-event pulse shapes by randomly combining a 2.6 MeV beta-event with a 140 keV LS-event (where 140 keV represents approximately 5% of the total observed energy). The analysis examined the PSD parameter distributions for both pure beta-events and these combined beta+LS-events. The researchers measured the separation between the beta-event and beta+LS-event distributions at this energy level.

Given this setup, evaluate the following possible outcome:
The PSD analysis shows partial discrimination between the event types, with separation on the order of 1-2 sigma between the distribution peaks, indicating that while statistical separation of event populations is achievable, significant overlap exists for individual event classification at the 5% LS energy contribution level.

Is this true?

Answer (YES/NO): NO